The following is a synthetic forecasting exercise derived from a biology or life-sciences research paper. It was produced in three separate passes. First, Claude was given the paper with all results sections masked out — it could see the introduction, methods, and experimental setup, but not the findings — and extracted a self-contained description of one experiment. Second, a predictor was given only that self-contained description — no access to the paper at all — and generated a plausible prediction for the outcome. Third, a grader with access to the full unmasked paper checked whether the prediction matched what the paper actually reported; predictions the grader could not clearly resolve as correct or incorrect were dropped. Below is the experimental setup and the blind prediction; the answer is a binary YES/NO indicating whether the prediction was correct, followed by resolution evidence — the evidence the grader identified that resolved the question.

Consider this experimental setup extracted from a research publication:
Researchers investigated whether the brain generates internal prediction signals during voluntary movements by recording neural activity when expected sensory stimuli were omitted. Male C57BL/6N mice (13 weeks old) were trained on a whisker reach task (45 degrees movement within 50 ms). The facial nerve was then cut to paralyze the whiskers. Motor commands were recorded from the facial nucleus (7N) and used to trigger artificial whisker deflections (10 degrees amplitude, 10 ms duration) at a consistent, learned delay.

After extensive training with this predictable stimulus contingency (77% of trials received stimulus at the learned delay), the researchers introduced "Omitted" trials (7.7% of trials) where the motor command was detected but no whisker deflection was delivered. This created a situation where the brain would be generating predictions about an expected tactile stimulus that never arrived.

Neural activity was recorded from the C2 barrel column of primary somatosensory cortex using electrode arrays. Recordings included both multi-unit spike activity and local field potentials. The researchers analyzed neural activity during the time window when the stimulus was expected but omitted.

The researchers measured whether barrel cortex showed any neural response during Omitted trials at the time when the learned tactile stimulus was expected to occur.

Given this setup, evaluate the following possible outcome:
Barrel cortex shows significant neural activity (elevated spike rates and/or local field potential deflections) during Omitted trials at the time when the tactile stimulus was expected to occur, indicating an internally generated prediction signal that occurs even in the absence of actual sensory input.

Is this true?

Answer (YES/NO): NO